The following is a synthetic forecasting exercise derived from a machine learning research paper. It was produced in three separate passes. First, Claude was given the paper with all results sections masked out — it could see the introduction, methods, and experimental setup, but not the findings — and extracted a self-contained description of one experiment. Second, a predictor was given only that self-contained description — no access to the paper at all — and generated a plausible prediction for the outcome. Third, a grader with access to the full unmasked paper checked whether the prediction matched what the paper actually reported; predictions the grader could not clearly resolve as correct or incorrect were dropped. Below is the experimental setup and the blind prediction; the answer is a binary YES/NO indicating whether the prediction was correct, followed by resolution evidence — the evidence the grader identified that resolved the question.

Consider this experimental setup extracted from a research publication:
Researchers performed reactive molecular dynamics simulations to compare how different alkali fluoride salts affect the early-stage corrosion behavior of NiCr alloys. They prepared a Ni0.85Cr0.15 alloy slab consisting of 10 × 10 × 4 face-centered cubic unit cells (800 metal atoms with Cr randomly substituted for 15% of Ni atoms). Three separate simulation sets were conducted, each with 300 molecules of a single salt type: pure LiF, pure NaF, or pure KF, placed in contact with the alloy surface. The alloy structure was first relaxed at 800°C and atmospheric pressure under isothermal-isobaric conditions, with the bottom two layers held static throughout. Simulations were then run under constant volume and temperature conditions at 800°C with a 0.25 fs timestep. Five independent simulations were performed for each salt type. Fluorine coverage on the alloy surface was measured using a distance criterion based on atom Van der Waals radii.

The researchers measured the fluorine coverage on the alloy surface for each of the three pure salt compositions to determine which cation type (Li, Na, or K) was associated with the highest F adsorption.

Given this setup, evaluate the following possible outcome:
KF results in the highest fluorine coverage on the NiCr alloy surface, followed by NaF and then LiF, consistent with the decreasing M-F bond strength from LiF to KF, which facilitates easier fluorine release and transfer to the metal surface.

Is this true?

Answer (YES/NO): NO